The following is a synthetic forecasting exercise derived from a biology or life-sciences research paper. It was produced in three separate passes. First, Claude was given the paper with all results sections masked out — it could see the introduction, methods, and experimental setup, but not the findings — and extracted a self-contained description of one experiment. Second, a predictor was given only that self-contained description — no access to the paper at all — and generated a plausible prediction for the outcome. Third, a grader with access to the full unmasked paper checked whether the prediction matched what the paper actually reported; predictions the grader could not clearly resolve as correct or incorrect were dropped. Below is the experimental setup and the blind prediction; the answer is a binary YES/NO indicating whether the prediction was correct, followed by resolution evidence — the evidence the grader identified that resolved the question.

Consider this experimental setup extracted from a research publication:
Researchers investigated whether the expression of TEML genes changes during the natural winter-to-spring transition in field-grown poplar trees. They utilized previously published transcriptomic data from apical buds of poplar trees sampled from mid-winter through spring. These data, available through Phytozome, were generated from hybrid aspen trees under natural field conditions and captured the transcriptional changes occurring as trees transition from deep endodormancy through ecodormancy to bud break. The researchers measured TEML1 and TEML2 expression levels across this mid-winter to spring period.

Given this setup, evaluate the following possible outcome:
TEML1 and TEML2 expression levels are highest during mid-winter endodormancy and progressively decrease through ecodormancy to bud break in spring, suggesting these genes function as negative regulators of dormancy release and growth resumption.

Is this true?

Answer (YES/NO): NO